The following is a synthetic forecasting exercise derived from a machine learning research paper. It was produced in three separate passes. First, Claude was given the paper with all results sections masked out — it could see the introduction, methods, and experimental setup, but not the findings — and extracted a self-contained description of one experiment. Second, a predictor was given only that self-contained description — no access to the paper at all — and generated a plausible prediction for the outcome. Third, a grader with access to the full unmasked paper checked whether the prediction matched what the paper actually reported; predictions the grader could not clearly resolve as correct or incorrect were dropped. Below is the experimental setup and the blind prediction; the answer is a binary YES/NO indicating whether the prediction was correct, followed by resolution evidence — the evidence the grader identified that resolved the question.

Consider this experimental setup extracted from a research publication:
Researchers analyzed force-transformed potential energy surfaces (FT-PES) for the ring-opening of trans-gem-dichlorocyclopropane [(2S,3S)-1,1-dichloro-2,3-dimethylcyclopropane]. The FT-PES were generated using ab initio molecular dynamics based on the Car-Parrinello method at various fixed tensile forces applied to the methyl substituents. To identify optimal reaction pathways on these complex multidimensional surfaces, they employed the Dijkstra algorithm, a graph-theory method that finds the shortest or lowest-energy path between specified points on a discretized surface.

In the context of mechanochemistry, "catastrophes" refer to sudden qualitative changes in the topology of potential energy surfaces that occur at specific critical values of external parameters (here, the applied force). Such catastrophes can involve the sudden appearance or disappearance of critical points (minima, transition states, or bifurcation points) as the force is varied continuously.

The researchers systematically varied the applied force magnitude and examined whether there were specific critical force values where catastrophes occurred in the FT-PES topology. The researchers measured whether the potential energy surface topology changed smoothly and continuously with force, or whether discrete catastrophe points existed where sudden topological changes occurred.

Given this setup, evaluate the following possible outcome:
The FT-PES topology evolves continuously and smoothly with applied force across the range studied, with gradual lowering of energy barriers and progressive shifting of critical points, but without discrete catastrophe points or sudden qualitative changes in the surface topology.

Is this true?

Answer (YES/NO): NO